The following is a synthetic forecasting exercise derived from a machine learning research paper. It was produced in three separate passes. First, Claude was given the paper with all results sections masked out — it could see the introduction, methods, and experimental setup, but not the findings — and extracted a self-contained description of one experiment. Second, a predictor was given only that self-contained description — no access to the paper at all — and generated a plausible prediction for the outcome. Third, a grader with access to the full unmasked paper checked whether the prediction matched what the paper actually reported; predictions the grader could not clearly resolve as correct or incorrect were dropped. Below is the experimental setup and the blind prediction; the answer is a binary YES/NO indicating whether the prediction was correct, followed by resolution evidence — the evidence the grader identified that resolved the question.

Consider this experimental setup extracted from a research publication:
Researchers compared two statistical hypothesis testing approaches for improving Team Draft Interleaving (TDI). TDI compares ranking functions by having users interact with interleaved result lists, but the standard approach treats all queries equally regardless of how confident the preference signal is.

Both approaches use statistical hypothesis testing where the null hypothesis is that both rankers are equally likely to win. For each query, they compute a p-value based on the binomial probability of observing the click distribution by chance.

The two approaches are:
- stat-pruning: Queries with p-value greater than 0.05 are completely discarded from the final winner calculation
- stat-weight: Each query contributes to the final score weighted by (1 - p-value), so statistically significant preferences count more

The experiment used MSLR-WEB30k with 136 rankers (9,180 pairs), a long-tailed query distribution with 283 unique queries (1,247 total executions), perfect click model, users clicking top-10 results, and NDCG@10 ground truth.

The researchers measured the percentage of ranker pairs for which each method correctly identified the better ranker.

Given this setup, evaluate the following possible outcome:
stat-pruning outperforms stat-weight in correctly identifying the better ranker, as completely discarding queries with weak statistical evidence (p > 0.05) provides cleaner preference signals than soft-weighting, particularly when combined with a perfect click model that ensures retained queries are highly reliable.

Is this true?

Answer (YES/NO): NO